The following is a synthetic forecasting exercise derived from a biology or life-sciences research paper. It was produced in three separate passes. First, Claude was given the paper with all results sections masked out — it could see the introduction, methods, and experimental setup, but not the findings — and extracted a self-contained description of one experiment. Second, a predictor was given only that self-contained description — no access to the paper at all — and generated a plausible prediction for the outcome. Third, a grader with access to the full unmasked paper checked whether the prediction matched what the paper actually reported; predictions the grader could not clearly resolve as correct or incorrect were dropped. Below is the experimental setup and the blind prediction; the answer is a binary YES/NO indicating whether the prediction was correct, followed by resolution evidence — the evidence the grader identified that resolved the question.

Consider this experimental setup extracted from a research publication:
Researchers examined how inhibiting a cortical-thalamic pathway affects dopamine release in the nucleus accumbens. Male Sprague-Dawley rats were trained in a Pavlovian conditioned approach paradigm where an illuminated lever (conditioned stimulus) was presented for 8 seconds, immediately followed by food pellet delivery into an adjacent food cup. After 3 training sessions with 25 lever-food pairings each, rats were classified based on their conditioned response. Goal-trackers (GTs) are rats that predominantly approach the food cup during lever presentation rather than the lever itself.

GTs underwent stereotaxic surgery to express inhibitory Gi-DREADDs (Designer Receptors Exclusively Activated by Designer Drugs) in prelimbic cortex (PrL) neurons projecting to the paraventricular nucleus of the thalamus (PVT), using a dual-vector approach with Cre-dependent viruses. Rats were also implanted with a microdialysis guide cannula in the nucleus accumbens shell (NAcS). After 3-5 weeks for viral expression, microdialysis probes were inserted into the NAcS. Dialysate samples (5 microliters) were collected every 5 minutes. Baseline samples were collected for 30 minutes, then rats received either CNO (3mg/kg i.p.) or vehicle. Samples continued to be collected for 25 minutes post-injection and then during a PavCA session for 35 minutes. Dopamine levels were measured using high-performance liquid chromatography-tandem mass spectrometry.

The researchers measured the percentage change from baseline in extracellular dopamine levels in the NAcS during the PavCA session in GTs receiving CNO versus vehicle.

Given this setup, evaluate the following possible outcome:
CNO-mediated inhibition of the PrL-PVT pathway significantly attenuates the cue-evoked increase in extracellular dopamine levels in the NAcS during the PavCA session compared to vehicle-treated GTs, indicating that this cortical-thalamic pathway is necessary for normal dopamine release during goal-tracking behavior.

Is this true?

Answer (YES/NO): NO